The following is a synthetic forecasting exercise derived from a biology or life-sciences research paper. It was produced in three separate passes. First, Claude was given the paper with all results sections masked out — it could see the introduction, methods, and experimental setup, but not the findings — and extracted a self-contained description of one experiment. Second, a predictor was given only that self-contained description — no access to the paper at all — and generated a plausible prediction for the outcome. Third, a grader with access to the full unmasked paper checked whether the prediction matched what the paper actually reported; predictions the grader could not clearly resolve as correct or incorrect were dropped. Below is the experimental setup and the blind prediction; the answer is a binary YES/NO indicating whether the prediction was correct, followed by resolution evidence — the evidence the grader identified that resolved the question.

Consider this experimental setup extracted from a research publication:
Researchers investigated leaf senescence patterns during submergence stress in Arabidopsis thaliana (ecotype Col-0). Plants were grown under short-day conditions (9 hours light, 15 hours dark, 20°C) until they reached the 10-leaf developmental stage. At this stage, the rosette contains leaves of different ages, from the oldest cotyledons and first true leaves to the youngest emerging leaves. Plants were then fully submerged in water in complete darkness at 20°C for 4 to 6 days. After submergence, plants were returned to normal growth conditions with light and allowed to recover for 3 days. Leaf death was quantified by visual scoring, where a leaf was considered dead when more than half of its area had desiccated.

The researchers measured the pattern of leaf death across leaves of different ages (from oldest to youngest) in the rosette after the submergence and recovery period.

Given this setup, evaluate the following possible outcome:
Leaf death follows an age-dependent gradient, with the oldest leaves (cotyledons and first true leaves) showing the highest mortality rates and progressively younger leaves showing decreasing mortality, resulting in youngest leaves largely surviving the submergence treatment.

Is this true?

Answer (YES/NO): YES